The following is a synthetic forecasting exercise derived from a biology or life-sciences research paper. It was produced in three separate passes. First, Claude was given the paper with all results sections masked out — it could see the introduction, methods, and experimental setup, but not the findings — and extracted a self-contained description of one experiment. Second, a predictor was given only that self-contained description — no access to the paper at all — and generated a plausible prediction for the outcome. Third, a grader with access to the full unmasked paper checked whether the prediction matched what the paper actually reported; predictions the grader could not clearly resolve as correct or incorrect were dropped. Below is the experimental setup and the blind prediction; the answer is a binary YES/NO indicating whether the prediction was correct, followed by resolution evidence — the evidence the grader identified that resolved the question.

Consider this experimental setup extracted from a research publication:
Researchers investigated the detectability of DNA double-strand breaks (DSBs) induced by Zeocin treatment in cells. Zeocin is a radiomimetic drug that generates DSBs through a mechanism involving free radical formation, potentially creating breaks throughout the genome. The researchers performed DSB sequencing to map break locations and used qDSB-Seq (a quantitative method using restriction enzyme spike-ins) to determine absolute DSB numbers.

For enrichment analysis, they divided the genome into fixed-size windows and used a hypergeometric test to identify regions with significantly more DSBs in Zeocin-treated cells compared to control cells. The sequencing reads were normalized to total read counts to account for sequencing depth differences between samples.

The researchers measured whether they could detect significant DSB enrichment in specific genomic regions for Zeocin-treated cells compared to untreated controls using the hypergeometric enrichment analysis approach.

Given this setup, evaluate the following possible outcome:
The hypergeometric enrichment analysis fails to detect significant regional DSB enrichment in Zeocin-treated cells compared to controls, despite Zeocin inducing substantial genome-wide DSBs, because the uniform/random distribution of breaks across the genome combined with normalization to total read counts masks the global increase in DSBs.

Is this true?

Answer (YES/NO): YES